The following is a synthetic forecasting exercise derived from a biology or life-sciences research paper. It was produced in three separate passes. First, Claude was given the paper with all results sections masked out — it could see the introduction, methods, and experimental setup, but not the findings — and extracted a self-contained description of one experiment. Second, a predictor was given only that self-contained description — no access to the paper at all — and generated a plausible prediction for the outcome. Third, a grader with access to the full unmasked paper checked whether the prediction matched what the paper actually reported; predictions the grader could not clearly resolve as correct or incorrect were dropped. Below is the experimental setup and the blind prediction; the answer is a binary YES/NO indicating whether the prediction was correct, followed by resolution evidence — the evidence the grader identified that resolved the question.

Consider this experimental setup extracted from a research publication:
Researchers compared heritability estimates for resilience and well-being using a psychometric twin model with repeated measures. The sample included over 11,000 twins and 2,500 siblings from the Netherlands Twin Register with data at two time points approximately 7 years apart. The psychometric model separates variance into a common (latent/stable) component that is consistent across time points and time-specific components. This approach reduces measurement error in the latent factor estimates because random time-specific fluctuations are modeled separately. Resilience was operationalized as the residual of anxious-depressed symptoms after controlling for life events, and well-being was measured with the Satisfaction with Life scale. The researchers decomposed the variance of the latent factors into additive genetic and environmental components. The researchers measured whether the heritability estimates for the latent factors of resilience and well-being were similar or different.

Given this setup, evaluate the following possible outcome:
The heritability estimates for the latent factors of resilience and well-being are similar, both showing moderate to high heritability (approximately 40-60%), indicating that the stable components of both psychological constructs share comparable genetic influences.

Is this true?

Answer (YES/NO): YES